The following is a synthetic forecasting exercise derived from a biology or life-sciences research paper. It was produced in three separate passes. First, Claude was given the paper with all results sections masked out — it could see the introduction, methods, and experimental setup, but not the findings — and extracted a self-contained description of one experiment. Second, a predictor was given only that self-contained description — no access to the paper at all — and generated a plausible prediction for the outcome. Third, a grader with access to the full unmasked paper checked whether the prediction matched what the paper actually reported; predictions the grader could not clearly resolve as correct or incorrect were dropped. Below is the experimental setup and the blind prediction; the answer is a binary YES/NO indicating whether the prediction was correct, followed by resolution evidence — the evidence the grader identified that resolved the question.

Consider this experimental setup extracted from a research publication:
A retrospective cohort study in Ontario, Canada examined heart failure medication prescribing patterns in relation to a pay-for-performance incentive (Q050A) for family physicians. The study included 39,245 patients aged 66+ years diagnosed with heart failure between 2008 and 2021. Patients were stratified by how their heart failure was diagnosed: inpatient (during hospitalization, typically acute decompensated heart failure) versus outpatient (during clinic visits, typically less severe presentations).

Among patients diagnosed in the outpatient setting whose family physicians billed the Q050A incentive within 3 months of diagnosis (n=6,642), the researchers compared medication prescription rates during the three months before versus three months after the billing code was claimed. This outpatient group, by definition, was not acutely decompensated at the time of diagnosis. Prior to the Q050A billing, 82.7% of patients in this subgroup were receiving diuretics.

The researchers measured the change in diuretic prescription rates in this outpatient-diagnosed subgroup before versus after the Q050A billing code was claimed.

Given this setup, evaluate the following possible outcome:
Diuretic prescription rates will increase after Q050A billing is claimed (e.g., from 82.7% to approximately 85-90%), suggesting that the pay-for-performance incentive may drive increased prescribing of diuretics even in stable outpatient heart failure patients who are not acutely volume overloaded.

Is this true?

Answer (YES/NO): NO